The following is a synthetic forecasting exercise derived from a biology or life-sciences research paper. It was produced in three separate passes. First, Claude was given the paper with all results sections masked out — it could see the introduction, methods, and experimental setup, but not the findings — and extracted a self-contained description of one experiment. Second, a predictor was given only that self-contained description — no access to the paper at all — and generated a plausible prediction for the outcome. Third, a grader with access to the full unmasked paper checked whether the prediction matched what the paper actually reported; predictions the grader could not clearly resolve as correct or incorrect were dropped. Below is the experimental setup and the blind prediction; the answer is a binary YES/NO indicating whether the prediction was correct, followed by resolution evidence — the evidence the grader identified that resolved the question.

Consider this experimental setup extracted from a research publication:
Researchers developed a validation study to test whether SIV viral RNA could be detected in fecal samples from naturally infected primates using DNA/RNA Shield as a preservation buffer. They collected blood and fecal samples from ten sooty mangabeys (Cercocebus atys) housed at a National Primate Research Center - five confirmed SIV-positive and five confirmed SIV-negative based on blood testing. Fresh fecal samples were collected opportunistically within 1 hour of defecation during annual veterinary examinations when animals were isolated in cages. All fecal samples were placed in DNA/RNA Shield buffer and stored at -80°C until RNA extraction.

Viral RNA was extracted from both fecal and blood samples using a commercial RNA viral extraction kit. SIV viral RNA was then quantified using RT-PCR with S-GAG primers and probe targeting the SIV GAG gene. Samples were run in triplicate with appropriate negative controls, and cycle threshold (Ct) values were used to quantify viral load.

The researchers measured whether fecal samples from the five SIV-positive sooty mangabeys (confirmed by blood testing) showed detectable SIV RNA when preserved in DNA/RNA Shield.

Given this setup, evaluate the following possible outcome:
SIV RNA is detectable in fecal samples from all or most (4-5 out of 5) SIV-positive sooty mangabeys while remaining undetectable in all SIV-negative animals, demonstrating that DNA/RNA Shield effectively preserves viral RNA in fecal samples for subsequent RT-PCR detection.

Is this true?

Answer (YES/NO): NO